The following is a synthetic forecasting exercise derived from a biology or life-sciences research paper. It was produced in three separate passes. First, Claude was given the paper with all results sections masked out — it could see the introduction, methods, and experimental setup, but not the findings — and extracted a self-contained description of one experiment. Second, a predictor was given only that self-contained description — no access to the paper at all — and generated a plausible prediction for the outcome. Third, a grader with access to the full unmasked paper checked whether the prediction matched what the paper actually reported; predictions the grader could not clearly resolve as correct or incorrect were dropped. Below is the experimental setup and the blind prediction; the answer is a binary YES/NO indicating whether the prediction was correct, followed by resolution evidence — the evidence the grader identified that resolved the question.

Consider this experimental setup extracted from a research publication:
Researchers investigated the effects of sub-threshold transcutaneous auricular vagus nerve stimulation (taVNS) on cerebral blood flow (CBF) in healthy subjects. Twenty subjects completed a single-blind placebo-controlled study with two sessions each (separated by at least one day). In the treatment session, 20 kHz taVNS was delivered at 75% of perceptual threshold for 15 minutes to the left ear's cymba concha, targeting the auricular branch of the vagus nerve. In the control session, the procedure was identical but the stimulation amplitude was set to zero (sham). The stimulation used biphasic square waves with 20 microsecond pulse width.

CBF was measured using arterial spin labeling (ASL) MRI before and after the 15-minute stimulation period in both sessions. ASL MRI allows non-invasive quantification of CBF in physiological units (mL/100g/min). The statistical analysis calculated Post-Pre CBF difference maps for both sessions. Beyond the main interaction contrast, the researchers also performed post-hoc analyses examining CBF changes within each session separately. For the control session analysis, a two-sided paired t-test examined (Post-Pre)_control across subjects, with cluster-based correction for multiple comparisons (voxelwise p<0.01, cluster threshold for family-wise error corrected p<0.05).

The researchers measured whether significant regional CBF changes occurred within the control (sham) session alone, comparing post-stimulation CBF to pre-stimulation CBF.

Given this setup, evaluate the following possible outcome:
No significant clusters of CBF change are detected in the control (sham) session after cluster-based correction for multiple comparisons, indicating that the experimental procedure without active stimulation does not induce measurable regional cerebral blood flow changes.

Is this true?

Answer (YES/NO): YES